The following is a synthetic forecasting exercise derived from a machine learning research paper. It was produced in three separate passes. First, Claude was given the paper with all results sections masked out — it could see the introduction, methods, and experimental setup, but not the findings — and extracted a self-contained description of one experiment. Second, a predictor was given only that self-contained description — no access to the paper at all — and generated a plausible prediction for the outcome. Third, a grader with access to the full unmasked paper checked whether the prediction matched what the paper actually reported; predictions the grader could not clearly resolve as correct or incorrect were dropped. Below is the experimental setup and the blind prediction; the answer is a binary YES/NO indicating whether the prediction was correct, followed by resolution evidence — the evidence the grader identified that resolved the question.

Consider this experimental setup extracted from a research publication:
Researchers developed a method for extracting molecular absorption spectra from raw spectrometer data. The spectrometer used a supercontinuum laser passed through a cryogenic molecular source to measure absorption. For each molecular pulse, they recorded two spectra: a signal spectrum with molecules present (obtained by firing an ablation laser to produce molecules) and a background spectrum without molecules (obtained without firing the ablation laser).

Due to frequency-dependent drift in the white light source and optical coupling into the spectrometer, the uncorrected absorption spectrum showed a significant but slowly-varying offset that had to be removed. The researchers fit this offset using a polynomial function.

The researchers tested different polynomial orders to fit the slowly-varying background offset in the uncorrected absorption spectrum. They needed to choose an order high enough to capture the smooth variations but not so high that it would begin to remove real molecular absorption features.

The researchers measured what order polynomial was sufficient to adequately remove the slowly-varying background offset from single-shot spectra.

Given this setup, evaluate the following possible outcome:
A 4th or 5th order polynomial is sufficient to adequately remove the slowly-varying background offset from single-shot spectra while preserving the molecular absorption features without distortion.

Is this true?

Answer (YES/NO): NO